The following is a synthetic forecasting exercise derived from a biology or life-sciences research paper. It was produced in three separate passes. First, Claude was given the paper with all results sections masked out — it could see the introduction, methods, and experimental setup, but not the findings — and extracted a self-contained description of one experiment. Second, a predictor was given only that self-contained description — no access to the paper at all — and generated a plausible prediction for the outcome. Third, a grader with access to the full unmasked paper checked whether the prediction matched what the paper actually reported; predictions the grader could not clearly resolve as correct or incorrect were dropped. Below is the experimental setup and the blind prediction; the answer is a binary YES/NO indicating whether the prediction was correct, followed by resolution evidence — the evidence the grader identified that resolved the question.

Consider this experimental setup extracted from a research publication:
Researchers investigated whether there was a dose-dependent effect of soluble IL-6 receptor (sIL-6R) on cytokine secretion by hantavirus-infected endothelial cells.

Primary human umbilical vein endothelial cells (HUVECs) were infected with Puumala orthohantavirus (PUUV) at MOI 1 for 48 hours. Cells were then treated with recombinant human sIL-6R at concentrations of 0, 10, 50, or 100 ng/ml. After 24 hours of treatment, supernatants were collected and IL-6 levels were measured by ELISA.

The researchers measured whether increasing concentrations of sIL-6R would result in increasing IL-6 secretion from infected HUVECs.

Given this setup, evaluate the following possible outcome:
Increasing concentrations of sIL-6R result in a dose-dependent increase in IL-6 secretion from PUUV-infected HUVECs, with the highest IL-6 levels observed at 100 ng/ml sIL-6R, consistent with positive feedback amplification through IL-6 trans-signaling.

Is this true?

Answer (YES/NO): NO